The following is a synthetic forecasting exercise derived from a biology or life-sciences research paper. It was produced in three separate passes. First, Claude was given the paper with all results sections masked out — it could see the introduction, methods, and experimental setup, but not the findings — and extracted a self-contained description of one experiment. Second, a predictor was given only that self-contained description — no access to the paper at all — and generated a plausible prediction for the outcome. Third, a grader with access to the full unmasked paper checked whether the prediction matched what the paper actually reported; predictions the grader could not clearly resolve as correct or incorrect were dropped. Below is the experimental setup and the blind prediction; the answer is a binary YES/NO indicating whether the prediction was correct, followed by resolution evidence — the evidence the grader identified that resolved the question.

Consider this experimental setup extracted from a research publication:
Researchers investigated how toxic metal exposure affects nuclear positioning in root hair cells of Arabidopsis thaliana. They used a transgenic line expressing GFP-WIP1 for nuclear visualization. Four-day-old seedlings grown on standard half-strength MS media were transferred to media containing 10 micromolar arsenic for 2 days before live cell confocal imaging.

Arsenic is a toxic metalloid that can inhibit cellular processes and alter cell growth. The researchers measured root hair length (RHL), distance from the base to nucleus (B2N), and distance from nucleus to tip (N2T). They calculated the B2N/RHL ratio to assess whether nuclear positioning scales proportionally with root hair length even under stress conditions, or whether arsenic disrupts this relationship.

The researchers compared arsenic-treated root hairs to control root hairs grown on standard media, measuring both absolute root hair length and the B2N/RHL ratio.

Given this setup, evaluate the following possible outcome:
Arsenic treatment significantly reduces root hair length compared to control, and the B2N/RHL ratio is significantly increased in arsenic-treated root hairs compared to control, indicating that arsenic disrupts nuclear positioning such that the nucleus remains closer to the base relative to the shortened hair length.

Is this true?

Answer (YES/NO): NO